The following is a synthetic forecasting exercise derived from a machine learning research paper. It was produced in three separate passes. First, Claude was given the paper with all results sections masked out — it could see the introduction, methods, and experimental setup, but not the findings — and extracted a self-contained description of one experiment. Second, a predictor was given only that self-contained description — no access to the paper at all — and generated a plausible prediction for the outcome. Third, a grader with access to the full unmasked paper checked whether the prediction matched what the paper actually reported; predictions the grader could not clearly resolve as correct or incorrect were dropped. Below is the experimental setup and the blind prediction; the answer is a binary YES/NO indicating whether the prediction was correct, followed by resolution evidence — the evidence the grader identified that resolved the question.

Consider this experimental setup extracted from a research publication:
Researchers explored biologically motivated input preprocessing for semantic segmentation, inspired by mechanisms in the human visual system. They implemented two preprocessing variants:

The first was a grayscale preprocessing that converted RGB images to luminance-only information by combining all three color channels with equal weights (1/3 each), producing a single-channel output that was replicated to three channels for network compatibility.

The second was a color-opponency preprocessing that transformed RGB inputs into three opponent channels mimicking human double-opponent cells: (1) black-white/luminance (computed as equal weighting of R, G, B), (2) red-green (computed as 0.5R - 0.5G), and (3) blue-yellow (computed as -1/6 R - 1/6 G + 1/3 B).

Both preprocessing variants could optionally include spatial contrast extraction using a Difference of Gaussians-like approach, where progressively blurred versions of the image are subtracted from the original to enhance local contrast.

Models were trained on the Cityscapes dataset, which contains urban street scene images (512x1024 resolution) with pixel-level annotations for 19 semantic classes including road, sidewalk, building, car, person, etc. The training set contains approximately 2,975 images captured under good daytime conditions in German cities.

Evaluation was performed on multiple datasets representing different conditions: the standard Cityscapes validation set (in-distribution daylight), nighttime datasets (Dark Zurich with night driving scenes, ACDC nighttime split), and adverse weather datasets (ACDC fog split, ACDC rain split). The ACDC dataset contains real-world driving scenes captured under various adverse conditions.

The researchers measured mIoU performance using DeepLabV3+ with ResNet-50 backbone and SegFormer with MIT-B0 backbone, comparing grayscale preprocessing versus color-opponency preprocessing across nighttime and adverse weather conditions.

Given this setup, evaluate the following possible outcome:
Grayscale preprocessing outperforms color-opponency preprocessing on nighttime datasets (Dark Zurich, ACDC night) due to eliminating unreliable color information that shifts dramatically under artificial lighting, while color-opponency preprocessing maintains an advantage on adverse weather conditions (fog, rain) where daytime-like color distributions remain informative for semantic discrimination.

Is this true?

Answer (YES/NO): NO